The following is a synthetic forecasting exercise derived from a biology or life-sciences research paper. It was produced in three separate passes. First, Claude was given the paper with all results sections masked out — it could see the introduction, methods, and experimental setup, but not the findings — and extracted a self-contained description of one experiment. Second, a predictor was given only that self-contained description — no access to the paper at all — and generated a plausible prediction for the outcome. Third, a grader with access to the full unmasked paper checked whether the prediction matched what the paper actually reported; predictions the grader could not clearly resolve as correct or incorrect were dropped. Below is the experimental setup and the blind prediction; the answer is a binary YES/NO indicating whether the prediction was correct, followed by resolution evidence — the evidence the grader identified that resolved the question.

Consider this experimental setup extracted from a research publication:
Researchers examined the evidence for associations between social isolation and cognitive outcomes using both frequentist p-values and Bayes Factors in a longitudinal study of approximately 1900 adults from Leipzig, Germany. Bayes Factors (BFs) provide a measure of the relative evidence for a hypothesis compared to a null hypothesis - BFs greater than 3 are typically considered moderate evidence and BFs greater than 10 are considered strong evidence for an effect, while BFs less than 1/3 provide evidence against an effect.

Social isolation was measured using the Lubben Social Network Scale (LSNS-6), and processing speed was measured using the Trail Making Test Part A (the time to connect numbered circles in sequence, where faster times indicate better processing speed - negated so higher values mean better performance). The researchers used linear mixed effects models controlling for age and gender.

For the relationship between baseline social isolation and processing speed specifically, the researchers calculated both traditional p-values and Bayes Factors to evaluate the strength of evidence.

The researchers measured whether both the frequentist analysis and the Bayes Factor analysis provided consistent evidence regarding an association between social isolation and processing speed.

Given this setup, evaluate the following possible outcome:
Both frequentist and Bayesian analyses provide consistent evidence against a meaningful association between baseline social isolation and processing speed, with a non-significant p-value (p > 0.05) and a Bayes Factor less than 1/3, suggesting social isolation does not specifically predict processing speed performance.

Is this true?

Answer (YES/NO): NO